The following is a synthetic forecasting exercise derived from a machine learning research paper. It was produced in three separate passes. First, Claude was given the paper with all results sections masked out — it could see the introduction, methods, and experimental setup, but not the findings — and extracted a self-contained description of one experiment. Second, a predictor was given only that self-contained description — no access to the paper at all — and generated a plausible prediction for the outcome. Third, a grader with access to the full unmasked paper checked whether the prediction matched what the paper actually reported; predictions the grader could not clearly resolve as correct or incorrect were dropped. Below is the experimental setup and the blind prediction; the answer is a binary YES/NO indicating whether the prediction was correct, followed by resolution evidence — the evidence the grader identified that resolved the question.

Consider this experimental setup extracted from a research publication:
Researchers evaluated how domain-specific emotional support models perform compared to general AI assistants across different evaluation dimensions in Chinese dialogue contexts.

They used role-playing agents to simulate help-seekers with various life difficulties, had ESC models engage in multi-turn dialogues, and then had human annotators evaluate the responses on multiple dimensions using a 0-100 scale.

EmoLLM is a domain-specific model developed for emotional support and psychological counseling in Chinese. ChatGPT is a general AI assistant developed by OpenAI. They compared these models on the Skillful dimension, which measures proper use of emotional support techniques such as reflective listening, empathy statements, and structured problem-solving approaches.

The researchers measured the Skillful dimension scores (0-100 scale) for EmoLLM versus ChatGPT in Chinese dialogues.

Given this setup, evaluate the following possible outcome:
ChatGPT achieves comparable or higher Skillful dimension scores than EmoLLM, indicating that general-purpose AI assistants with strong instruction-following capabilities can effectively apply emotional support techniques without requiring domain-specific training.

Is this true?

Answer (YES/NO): NO